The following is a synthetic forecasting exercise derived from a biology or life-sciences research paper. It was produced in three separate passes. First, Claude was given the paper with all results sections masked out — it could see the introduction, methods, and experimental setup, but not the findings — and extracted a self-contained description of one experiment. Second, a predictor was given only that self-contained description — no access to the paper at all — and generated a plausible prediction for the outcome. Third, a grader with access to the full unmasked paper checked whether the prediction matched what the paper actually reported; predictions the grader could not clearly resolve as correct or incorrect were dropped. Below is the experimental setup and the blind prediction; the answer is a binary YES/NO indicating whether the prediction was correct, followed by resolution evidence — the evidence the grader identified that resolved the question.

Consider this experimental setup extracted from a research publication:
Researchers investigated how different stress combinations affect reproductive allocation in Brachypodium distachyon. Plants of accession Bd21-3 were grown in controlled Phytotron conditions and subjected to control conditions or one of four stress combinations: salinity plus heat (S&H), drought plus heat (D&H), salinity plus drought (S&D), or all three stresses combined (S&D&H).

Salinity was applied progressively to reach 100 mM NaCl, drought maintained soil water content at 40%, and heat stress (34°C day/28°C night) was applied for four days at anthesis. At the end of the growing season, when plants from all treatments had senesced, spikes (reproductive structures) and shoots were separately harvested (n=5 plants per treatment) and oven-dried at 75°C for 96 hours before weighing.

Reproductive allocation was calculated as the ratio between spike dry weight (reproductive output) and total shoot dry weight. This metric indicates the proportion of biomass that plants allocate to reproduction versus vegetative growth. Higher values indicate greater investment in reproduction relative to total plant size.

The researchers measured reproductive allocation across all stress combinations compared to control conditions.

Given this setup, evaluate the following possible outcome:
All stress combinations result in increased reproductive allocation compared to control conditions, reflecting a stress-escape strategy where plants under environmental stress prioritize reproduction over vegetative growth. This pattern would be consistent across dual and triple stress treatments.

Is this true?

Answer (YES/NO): NO